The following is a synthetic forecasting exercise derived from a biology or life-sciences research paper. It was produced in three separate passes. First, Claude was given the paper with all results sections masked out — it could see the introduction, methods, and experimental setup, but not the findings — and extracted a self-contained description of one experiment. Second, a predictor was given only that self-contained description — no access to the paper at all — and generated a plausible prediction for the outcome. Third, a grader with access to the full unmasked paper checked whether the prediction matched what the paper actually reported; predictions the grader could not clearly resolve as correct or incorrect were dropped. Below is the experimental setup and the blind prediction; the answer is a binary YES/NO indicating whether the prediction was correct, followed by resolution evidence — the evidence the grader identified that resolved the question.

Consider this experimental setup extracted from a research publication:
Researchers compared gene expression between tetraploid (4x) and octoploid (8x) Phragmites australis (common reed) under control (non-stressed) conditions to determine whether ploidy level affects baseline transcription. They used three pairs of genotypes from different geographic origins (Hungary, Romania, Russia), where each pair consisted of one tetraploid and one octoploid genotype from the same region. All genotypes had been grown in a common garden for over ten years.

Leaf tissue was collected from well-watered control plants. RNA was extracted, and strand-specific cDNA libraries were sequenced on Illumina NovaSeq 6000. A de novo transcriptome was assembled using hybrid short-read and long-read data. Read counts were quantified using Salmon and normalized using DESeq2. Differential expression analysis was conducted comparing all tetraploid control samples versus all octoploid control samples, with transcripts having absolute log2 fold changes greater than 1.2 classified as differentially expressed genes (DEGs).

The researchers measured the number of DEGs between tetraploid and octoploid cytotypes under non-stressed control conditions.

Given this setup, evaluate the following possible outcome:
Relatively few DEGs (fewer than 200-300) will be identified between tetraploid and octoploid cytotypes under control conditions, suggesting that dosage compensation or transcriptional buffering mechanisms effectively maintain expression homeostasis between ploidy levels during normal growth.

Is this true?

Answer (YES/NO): YES